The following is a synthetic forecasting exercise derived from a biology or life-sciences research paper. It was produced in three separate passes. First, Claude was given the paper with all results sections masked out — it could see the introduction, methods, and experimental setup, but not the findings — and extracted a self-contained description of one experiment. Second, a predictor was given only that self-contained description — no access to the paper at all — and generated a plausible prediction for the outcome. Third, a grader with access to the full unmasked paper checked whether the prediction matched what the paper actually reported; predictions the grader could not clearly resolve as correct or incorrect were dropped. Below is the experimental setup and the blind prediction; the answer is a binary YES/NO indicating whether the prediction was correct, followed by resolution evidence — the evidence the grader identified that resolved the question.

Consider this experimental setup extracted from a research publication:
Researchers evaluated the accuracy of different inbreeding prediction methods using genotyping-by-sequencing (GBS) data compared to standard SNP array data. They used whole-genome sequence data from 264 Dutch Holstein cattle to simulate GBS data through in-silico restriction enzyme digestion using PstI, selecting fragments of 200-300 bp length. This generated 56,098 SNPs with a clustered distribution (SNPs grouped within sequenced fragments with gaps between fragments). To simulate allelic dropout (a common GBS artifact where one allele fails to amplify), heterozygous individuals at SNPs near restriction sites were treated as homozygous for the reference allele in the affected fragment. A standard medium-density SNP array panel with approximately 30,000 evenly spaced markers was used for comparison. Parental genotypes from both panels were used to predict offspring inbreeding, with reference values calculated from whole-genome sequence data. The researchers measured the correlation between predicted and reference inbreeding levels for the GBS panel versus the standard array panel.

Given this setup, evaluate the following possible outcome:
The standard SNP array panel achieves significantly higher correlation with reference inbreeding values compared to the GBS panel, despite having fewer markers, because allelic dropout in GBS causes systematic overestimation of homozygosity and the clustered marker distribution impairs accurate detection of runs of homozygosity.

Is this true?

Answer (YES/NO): NO